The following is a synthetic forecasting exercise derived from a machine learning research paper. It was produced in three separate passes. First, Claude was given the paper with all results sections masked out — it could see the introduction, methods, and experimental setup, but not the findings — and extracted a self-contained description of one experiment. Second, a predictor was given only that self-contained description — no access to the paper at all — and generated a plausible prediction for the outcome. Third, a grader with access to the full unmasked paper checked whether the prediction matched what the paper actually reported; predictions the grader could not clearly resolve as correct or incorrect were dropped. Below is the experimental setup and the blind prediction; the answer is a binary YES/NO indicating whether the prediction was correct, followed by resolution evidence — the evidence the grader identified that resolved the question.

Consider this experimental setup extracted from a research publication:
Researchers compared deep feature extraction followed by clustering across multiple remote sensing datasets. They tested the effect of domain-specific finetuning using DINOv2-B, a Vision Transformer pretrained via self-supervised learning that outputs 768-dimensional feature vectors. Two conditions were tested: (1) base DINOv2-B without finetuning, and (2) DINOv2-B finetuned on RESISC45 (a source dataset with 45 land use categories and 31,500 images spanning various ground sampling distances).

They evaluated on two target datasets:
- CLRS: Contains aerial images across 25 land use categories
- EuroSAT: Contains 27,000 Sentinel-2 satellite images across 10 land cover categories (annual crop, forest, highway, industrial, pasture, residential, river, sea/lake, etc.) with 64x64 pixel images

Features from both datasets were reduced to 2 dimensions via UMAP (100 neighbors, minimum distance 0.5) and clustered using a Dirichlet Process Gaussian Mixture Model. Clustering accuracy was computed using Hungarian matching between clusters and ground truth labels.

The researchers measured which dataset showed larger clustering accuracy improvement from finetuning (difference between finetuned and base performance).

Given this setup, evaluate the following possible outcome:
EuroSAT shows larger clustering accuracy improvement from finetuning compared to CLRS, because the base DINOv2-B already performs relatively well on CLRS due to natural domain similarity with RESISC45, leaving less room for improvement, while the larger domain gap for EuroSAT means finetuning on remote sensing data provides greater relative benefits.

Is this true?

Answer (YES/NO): NO